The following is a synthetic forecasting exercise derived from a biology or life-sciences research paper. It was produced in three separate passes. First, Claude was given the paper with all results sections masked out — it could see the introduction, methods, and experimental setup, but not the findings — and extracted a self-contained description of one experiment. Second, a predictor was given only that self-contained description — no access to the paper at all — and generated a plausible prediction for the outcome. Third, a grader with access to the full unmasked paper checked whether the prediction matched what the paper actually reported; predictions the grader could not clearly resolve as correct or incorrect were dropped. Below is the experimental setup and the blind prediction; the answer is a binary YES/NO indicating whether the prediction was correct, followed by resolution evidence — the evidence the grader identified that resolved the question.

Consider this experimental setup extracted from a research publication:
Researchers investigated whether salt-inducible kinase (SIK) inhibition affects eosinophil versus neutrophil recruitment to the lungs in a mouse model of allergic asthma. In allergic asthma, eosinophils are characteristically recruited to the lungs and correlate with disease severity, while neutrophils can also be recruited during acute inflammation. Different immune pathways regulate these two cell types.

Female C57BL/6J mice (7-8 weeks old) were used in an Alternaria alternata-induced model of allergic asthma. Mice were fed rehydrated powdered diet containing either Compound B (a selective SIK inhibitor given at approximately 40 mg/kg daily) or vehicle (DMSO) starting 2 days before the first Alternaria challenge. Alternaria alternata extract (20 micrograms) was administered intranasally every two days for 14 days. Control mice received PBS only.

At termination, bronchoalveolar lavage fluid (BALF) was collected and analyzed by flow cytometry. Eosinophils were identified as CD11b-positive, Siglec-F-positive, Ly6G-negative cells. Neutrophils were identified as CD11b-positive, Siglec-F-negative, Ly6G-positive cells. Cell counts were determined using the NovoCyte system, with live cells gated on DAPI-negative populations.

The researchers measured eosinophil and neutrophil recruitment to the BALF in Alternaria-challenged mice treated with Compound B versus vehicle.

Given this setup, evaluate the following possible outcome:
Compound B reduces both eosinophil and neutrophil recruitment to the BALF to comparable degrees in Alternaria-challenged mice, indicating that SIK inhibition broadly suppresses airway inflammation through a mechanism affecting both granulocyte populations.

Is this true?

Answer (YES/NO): NO